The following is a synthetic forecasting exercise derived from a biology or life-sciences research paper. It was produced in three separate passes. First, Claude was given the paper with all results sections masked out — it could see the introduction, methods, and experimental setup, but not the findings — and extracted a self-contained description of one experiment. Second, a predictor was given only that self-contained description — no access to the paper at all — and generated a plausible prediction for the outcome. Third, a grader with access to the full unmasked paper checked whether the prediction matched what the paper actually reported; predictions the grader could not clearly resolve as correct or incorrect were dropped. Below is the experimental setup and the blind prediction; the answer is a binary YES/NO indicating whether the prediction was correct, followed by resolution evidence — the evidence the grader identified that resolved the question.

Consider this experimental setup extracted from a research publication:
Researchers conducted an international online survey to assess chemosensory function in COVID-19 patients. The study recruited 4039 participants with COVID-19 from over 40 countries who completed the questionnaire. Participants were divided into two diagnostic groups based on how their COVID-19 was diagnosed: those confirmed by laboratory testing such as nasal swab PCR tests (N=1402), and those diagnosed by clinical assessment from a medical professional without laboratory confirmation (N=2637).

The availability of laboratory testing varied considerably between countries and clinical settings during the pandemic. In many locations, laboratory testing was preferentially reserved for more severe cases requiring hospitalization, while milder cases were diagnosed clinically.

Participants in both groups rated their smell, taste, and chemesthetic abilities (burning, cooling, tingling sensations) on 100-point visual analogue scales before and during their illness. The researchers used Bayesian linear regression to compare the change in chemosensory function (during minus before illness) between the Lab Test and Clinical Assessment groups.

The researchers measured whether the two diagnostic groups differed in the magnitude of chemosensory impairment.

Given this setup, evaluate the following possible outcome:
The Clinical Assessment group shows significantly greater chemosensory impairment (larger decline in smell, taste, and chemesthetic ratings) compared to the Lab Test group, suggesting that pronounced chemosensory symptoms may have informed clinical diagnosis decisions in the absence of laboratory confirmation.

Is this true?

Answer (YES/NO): NO